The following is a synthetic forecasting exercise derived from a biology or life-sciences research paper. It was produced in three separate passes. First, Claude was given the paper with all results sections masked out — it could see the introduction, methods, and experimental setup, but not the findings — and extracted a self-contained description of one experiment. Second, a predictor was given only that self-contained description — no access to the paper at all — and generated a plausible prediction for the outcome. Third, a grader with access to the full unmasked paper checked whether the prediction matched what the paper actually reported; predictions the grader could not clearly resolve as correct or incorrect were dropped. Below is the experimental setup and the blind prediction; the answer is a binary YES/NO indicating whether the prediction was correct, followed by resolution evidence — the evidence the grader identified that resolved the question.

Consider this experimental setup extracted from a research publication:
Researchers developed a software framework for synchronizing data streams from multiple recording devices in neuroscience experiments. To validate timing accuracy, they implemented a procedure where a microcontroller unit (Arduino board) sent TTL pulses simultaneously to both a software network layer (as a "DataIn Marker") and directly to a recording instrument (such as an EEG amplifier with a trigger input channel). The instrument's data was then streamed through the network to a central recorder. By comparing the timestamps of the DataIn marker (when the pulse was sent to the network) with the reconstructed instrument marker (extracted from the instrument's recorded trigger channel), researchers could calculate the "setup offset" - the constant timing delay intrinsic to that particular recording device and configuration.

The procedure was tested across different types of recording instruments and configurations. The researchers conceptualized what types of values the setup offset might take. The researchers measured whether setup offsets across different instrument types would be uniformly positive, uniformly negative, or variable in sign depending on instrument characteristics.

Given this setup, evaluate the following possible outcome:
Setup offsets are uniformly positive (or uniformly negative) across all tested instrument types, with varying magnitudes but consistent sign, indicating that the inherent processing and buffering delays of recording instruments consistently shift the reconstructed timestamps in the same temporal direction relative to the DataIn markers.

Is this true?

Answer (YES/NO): NO